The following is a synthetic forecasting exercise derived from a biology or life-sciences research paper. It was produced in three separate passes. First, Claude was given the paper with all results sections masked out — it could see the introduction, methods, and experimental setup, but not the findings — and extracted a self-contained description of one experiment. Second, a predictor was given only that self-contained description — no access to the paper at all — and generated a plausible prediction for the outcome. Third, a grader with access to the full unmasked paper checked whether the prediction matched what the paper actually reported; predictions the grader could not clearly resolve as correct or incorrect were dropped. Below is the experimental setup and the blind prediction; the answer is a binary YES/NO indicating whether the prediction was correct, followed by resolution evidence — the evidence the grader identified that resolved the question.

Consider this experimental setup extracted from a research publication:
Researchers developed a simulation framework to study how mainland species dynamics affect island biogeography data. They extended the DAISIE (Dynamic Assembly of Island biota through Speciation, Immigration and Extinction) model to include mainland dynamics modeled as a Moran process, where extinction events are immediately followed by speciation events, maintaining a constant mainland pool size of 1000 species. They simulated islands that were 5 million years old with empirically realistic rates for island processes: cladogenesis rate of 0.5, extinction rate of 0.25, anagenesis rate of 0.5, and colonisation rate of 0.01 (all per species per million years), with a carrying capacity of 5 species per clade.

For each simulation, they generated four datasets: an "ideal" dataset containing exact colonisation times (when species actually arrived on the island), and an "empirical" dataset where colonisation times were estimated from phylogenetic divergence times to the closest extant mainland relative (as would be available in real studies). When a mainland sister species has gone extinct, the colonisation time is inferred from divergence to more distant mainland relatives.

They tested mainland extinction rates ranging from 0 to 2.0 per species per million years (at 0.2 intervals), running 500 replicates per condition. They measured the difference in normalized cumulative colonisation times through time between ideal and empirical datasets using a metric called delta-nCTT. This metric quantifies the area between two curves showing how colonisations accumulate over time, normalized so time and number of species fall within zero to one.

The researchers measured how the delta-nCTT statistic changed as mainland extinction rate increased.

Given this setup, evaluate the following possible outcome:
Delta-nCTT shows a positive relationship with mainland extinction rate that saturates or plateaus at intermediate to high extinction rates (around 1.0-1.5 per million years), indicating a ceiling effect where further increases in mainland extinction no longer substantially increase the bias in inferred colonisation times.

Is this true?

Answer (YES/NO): YES